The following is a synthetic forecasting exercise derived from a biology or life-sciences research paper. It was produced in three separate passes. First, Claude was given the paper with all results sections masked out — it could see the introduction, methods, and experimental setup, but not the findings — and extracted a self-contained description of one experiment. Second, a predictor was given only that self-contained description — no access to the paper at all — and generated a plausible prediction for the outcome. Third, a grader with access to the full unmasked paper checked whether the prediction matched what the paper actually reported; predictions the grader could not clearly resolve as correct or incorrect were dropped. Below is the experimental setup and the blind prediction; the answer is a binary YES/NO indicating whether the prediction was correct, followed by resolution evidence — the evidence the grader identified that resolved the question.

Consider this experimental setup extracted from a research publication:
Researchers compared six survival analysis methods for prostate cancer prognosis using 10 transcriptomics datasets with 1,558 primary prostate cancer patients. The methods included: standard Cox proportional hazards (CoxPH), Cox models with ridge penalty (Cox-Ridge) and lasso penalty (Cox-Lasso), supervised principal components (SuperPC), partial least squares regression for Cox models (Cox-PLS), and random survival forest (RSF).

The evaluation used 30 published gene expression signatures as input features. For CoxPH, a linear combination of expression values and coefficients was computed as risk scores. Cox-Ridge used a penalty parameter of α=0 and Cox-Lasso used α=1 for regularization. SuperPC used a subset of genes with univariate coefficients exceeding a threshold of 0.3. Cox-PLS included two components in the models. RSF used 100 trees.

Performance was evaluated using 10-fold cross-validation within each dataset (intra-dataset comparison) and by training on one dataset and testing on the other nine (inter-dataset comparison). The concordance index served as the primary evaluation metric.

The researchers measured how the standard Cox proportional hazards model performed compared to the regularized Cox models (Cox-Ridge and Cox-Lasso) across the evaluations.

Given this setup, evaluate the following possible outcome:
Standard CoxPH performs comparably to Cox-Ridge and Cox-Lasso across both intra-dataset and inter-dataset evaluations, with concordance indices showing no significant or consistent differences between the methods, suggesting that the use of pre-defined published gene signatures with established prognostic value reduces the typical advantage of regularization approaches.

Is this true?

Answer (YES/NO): NO